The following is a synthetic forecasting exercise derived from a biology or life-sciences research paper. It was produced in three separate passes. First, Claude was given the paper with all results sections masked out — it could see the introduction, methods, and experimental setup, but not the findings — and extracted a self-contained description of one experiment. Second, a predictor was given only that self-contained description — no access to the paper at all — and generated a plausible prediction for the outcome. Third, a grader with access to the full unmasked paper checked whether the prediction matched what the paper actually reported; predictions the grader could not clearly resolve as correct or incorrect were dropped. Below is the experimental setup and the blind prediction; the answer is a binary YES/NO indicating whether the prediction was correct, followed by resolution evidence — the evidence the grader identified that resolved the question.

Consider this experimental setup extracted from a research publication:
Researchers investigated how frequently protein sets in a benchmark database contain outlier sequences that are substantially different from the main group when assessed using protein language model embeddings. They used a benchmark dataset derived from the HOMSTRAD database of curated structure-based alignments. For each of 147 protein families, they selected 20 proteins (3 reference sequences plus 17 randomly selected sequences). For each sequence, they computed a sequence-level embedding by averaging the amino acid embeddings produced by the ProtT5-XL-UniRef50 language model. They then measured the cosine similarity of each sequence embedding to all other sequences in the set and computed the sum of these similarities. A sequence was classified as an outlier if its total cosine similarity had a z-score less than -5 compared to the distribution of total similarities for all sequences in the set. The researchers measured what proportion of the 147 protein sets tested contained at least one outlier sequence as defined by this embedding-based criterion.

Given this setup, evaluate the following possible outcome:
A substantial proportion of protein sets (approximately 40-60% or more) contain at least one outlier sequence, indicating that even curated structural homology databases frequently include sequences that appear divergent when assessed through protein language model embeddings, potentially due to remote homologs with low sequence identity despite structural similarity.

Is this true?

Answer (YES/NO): YES